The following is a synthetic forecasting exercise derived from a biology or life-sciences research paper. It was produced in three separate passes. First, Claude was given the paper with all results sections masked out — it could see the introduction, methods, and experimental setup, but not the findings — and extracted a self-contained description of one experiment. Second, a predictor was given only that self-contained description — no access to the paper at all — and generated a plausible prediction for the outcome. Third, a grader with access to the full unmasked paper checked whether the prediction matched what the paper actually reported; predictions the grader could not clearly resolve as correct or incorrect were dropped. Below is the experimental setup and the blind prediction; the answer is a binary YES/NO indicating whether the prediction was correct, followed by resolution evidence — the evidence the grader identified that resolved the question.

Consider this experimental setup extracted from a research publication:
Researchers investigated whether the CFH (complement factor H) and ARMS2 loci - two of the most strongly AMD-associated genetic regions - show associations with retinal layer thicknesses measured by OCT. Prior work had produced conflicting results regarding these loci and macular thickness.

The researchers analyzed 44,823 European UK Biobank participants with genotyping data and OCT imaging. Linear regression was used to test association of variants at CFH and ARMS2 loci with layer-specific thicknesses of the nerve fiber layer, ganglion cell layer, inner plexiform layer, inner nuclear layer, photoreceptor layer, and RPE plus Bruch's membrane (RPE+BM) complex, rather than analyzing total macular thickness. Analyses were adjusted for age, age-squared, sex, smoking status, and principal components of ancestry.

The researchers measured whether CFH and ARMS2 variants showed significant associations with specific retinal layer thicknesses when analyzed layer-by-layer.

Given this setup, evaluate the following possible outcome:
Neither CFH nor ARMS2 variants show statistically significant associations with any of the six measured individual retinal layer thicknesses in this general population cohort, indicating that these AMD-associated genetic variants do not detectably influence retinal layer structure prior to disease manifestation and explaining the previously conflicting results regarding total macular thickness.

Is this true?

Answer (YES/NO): NO